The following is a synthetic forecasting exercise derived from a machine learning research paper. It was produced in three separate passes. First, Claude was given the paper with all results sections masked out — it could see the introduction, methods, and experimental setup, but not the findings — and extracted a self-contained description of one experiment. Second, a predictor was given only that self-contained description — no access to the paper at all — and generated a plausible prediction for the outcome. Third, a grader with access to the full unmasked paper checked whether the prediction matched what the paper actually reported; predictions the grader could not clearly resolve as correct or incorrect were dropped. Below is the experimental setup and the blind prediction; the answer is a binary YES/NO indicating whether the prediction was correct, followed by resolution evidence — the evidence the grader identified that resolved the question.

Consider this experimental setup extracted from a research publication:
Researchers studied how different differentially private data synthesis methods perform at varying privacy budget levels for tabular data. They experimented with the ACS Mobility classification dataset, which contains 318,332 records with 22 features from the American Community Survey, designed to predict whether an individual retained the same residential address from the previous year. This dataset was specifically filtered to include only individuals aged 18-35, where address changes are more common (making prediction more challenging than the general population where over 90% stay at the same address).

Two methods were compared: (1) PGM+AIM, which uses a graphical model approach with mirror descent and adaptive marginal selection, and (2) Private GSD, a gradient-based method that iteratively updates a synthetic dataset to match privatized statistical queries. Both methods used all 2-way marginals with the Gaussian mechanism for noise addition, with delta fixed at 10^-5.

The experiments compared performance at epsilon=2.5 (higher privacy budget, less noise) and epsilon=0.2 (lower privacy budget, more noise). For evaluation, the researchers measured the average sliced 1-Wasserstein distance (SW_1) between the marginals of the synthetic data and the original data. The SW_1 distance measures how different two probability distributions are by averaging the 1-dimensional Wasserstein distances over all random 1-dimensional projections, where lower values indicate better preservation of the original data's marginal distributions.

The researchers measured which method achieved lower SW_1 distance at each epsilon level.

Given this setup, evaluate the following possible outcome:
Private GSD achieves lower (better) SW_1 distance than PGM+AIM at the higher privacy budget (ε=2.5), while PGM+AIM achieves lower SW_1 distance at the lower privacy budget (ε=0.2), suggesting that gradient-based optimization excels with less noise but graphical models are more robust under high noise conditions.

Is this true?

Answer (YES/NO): NO